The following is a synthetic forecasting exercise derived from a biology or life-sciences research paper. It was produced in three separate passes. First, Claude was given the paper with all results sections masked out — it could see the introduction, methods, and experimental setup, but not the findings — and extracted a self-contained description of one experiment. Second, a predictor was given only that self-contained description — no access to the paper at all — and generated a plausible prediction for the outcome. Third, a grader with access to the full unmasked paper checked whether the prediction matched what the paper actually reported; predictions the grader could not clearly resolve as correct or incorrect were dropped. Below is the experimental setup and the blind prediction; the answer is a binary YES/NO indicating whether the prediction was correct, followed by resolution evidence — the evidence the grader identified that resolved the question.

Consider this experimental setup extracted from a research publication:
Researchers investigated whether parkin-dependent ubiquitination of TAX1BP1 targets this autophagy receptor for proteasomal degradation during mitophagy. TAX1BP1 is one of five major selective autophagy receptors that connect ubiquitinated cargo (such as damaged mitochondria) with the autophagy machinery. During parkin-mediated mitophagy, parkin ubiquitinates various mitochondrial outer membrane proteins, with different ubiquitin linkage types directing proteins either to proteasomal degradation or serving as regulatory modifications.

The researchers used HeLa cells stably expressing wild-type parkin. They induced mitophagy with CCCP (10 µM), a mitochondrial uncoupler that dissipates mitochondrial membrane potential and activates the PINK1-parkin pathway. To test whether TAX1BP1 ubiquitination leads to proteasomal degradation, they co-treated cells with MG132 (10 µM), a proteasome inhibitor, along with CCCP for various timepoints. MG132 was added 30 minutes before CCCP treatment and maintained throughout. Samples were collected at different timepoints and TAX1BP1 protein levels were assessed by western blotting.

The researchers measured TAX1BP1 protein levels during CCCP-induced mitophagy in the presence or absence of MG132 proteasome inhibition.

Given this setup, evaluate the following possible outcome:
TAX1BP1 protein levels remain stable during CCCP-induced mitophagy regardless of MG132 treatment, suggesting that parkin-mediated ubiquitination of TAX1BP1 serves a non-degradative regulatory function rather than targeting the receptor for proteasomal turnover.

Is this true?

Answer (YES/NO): YES